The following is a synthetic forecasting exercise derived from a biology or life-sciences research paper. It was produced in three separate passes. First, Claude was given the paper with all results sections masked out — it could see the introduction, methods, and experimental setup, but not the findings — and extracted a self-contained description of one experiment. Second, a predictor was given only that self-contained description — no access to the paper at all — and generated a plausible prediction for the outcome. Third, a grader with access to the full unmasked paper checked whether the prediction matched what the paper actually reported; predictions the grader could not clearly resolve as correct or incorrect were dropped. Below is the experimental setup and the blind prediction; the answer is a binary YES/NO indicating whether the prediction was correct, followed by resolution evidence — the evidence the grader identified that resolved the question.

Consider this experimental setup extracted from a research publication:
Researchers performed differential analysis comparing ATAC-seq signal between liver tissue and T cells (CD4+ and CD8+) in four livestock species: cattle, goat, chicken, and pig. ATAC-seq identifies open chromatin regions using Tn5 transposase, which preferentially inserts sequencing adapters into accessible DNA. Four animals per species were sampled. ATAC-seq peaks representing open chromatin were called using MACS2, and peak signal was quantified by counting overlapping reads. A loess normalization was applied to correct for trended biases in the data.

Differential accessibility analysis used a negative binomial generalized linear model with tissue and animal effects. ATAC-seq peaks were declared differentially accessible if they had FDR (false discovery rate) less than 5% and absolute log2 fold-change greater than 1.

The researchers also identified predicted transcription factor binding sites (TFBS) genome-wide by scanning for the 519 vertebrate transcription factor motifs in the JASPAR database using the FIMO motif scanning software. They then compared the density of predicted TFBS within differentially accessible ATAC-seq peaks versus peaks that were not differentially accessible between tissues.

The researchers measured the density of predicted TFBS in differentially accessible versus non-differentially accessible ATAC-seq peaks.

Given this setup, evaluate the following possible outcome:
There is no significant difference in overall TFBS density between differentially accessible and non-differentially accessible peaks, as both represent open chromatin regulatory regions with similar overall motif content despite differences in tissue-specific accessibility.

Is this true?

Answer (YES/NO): NO